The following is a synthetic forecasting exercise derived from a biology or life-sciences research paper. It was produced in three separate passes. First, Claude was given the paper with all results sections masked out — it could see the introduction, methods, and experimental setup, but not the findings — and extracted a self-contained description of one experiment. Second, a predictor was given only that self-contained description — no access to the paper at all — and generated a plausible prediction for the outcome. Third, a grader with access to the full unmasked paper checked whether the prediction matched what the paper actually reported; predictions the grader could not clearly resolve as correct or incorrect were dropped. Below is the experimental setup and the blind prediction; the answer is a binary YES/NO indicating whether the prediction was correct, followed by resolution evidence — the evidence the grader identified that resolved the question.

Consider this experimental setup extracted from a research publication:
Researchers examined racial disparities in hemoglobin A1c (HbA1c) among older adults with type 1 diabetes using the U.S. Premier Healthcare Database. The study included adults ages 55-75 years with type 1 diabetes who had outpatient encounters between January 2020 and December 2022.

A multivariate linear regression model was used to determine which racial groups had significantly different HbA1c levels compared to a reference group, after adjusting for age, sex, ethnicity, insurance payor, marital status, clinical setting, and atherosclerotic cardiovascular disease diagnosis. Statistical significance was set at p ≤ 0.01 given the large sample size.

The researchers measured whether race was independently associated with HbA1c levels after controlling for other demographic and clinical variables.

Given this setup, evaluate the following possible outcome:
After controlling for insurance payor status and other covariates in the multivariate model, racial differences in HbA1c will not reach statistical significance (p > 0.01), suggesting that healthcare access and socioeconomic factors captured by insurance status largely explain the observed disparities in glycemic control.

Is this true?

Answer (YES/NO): NO